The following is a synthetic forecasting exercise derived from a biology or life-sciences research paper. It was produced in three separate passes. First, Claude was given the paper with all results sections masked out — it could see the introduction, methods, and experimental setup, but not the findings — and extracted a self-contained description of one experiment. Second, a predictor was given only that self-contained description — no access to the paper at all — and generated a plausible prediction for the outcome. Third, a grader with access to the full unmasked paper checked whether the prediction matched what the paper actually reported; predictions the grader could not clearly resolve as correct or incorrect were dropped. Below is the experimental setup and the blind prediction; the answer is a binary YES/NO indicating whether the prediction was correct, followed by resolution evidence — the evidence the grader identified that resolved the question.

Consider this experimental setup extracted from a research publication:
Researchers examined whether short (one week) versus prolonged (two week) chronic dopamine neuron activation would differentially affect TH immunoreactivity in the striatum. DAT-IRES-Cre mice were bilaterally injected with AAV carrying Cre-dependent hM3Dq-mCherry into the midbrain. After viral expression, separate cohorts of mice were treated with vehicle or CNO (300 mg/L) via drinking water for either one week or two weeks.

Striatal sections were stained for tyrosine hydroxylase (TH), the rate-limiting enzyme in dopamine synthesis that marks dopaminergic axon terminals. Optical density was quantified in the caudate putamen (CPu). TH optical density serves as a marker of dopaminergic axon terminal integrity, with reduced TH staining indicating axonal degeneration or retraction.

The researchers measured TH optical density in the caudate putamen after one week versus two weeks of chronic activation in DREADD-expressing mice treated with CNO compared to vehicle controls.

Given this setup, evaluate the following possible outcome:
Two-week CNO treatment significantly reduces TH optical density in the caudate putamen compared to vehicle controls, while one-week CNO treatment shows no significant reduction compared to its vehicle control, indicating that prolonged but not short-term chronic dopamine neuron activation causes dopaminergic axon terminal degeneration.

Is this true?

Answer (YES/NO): YES